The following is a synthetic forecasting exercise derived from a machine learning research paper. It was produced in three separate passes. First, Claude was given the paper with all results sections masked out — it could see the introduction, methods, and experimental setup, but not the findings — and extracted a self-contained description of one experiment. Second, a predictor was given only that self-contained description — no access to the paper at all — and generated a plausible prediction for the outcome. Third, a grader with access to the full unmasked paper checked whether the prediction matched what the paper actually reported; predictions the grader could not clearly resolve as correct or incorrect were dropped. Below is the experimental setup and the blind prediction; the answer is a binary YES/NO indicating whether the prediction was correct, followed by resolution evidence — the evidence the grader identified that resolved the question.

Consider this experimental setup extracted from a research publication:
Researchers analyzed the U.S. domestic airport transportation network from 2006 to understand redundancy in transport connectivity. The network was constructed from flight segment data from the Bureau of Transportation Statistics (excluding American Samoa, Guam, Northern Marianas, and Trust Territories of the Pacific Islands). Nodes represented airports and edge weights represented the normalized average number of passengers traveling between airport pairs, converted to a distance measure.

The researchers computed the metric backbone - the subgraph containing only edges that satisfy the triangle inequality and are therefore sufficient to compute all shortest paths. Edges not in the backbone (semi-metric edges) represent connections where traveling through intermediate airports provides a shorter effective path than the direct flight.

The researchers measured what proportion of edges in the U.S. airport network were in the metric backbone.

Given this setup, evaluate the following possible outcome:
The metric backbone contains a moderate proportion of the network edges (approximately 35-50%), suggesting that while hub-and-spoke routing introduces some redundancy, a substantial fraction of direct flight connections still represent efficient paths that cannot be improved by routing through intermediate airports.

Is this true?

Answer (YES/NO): NO